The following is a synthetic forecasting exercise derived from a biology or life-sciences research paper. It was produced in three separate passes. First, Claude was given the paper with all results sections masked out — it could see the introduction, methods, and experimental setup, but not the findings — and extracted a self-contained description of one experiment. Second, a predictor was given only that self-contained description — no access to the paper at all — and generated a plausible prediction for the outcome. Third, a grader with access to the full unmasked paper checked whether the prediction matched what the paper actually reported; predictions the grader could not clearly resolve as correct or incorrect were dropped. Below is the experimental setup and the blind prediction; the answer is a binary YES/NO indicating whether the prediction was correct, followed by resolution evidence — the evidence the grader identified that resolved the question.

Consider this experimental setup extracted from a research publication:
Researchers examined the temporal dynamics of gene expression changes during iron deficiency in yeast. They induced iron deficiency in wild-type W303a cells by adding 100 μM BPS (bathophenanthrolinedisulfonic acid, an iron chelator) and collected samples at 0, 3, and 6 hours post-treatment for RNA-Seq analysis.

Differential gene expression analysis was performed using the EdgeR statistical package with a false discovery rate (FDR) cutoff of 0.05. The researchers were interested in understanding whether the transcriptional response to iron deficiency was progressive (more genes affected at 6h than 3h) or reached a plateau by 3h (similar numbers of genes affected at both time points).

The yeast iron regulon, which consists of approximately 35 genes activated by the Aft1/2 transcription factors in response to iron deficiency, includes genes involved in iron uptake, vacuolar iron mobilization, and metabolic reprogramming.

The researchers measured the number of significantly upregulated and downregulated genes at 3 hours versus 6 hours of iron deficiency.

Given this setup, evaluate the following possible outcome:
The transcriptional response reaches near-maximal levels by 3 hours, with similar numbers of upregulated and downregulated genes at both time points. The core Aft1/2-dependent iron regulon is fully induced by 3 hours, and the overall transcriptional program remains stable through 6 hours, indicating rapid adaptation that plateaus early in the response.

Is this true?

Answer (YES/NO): NO